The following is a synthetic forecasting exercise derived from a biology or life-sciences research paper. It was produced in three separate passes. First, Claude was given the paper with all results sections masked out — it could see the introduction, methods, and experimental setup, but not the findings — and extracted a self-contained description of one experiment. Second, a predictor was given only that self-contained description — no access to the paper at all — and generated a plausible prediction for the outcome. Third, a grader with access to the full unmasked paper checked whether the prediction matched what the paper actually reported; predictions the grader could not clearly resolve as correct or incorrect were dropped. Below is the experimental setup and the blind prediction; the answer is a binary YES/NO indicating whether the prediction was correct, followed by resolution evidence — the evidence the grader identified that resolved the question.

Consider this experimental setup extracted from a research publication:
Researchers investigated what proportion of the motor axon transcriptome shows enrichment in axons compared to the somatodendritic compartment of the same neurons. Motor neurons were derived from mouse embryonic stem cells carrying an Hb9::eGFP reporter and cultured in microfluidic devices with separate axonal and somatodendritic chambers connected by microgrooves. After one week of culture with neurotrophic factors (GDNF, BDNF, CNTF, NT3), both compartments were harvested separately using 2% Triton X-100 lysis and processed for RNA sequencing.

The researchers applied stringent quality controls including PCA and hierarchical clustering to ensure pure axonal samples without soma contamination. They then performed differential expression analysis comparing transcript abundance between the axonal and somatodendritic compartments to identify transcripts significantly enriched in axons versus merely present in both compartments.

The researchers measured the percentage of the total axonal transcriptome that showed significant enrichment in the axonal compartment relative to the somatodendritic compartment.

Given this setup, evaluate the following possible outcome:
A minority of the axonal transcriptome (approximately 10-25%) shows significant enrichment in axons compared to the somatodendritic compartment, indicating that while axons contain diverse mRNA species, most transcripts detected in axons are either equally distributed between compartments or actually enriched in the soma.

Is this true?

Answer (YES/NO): YES